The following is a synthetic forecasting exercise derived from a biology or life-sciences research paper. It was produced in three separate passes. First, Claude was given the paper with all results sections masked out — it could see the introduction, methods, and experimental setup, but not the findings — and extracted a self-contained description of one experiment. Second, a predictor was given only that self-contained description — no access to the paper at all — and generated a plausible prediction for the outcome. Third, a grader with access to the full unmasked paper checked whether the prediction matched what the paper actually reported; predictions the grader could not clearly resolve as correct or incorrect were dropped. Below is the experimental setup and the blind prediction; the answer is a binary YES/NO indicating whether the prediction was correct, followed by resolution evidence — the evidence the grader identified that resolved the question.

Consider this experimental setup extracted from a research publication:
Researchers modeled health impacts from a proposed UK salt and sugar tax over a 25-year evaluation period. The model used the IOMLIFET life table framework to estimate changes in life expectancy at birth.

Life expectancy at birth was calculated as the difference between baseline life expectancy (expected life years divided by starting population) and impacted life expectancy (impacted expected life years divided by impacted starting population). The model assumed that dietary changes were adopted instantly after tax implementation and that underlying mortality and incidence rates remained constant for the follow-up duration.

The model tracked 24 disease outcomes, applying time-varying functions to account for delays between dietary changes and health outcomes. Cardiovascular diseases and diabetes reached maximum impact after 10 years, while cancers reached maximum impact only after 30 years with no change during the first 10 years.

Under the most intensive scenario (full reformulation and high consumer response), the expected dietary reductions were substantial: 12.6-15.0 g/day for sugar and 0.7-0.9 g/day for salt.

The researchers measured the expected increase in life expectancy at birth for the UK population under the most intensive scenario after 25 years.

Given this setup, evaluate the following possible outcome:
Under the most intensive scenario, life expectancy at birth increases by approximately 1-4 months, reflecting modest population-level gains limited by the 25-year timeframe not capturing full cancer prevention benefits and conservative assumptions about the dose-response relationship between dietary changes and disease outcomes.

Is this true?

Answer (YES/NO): NO